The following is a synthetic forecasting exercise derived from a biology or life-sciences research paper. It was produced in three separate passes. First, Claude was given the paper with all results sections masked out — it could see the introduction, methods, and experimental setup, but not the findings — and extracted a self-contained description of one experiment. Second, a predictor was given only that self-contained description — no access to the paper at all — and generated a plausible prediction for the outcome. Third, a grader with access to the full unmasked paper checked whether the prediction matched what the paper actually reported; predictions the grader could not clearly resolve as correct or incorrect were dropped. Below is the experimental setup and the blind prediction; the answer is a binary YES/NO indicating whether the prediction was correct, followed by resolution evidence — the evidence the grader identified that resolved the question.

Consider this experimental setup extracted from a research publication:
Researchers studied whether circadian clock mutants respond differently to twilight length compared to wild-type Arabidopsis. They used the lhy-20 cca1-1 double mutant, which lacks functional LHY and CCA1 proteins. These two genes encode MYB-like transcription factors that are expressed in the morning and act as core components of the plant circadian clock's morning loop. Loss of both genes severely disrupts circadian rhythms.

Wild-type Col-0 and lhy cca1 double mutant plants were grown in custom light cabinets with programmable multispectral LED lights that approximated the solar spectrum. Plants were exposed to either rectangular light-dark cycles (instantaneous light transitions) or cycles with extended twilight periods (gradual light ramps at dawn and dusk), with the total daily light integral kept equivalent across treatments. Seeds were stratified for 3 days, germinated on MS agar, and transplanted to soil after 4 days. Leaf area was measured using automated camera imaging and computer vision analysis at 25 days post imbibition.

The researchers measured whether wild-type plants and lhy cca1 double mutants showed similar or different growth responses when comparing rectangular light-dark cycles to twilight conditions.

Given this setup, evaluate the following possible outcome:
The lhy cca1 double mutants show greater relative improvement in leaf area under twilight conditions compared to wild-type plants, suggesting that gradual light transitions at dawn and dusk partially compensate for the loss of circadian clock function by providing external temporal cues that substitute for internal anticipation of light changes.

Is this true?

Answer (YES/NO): NO